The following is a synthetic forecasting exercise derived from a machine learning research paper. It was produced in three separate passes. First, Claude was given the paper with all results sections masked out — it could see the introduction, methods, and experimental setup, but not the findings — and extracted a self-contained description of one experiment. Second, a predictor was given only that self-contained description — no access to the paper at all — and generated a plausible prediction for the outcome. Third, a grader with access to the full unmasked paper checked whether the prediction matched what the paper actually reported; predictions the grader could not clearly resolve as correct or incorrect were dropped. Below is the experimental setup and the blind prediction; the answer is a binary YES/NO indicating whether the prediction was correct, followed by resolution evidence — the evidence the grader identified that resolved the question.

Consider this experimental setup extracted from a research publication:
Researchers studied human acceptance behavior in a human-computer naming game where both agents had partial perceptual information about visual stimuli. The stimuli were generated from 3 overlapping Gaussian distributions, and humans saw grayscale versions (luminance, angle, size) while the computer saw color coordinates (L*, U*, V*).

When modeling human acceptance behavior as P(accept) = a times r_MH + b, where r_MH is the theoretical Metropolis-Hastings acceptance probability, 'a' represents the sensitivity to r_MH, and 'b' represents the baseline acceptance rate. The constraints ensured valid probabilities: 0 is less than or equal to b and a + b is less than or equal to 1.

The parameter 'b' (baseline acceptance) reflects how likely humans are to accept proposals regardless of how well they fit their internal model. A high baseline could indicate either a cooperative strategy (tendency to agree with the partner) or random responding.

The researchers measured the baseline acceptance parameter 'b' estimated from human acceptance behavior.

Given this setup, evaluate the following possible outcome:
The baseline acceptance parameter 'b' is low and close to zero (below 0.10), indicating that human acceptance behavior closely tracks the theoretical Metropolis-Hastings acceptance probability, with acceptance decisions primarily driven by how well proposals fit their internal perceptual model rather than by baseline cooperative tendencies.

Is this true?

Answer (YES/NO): NO